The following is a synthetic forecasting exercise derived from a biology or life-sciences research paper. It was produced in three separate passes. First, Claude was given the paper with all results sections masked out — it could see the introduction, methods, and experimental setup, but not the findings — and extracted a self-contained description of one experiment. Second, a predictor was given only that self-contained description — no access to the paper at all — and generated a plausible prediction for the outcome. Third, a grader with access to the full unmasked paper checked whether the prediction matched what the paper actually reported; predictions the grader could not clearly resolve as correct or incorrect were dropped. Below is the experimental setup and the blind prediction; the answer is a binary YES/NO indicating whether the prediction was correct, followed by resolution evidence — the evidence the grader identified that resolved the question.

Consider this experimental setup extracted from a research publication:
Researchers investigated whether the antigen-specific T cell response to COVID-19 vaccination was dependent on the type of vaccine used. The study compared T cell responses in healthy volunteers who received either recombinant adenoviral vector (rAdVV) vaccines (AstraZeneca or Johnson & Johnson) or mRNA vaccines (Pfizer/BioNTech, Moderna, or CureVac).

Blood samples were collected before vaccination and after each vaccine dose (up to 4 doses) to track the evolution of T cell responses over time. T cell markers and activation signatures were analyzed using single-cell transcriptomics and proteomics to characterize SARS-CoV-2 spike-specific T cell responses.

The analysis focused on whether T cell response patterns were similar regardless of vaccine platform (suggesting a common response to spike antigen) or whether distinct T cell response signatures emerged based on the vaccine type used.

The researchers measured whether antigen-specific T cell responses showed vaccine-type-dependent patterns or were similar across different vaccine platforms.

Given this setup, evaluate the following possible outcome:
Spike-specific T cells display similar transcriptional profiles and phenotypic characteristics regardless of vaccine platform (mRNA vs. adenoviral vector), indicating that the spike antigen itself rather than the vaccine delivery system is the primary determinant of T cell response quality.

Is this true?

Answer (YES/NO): NO